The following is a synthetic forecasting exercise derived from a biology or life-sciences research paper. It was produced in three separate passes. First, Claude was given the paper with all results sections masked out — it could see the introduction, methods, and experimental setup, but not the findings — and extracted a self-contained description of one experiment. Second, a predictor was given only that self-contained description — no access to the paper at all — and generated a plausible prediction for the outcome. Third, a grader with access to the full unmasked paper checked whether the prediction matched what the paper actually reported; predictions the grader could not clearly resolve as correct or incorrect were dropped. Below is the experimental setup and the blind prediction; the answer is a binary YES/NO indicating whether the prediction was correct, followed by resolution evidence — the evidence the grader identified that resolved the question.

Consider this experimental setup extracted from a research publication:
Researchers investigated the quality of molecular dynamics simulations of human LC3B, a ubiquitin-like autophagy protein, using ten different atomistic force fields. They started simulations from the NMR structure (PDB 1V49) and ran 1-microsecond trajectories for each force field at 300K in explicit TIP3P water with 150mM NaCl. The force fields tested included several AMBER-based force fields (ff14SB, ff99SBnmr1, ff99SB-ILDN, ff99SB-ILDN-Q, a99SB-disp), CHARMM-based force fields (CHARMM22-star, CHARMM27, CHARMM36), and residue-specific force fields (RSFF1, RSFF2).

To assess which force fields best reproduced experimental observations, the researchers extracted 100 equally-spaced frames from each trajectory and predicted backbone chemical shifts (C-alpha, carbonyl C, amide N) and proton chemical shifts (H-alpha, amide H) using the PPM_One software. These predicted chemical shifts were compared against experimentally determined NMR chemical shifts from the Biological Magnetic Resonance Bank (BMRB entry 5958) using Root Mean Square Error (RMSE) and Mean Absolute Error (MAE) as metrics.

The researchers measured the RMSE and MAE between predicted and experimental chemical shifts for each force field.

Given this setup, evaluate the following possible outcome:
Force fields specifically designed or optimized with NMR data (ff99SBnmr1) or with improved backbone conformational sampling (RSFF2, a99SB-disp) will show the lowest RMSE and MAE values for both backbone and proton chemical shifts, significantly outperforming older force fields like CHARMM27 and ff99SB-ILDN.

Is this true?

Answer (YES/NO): NO